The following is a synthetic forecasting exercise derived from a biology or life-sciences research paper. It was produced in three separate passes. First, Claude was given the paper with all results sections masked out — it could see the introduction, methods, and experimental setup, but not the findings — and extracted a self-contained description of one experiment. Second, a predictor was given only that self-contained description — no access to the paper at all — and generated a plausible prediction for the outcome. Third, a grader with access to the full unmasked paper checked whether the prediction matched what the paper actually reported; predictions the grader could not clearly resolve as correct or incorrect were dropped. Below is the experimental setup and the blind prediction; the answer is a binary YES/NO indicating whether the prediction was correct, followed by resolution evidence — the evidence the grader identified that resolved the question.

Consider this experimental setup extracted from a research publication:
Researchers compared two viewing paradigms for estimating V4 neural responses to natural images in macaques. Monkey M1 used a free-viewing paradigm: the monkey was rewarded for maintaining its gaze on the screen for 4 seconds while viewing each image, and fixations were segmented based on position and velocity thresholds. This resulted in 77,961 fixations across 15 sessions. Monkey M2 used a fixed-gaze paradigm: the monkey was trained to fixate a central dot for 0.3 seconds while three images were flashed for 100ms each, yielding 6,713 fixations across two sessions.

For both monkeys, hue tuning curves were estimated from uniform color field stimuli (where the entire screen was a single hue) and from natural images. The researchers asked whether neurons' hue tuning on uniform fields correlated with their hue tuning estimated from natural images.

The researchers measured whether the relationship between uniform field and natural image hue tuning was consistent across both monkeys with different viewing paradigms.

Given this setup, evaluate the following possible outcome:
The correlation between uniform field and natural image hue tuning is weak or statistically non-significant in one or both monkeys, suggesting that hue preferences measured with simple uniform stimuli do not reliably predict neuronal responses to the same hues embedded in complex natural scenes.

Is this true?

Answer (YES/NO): YES